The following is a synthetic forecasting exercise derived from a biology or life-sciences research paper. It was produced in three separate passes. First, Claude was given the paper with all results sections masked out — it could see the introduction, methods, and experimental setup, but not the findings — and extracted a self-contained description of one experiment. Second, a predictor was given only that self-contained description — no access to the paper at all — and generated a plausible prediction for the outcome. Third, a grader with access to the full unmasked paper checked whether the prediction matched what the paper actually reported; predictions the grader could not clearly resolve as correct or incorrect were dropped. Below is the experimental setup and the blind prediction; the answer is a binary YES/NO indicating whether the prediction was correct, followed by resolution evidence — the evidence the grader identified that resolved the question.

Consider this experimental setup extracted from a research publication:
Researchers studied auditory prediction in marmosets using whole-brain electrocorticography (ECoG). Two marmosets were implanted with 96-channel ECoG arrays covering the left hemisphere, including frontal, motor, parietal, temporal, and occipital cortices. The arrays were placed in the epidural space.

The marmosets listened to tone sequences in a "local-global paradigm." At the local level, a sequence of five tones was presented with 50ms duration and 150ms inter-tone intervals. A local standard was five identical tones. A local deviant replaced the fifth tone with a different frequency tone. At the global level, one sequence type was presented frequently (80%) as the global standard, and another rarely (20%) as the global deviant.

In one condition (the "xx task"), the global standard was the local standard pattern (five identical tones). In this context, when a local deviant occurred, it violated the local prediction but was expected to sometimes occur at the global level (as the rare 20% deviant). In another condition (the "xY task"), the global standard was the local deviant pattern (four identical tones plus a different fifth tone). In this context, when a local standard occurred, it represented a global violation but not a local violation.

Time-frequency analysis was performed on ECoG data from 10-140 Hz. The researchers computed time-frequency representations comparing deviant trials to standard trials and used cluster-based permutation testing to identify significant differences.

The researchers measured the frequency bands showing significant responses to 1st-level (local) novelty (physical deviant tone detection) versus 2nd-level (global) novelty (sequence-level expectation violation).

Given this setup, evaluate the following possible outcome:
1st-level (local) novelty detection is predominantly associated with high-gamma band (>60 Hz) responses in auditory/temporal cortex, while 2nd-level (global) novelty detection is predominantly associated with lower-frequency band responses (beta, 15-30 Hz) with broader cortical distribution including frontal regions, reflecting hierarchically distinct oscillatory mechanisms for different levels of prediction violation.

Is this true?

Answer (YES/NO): NO